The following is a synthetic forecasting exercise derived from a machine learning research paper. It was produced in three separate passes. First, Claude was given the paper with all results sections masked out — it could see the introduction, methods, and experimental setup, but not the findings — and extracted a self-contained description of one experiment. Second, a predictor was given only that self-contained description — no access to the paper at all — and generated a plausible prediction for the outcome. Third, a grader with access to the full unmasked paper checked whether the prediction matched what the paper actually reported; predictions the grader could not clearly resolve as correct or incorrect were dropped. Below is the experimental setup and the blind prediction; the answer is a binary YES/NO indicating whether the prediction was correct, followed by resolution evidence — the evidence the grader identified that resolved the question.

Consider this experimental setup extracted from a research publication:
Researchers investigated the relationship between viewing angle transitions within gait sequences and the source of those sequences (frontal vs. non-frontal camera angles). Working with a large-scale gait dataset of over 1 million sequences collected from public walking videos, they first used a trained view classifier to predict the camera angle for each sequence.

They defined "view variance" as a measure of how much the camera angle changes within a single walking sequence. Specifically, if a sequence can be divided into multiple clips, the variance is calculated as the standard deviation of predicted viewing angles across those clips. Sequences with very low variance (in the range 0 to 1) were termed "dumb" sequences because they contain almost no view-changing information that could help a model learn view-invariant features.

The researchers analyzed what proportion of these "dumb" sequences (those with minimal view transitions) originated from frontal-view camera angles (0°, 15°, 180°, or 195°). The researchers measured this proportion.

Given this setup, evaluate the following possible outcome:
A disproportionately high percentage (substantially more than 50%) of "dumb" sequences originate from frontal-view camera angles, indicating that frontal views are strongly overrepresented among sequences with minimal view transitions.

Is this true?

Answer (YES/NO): YES